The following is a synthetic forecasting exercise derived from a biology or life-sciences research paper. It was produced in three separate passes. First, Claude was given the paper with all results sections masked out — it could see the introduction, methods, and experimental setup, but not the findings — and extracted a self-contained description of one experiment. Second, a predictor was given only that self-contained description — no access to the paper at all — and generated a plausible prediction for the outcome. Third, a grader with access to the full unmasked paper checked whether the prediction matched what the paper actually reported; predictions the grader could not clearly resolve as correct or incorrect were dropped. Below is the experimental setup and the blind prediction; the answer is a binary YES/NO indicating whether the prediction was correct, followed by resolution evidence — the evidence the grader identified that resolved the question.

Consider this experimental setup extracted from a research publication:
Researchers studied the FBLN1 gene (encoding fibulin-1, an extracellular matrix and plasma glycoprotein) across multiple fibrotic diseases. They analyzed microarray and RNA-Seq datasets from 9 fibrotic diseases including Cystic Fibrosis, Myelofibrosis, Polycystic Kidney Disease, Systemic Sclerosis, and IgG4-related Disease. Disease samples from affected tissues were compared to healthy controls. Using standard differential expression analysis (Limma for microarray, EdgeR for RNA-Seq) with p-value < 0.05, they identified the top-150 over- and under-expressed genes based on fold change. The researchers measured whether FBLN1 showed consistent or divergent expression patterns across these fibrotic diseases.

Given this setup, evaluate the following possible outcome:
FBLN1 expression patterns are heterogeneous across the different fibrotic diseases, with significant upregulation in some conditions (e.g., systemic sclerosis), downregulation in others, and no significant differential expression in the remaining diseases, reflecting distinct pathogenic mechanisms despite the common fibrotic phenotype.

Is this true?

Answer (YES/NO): NO